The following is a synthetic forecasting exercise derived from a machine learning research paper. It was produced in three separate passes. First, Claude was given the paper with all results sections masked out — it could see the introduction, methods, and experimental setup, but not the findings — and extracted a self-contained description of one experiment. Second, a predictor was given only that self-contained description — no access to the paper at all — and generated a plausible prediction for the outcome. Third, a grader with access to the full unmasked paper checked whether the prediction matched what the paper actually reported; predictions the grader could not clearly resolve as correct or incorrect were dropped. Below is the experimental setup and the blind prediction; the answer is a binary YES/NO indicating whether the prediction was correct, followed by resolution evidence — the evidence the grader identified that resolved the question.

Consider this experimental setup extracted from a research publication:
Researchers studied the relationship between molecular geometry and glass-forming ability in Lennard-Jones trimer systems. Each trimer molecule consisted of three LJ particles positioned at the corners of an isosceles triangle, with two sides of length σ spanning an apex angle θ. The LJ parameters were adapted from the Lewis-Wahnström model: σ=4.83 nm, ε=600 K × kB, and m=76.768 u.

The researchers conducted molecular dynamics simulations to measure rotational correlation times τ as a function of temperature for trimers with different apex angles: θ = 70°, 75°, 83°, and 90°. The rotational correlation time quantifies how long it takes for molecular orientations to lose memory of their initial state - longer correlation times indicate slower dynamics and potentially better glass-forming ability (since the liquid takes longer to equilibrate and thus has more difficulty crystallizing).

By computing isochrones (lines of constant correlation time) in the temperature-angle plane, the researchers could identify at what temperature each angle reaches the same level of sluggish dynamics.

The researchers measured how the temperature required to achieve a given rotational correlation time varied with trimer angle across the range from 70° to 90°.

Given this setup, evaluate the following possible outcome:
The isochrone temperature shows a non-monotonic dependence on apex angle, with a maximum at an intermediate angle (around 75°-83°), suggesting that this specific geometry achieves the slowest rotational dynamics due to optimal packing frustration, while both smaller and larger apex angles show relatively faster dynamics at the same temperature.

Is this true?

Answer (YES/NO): NO